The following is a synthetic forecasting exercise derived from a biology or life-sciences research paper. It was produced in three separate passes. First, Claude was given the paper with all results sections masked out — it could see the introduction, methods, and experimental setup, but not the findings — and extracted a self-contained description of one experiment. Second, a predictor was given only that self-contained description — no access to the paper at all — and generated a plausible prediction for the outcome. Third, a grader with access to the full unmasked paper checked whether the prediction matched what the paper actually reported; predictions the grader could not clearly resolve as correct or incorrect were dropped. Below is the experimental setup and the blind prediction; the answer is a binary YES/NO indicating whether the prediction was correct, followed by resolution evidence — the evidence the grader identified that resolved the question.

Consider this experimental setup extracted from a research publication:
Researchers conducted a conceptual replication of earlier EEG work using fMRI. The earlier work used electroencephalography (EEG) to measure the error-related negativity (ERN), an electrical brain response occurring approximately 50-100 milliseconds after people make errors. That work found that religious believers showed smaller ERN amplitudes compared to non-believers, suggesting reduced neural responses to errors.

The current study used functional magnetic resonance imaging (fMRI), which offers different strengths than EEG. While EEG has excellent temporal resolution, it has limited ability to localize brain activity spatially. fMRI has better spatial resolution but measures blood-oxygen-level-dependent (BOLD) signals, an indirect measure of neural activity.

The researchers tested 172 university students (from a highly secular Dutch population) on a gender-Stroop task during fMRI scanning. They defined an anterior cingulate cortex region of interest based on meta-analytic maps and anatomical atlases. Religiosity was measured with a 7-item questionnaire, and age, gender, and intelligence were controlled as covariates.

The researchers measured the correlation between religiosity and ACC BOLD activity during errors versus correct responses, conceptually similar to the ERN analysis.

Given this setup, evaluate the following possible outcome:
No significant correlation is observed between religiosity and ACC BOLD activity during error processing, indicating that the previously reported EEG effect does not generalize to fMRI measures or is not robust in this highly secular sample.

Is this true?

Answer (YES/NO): YES